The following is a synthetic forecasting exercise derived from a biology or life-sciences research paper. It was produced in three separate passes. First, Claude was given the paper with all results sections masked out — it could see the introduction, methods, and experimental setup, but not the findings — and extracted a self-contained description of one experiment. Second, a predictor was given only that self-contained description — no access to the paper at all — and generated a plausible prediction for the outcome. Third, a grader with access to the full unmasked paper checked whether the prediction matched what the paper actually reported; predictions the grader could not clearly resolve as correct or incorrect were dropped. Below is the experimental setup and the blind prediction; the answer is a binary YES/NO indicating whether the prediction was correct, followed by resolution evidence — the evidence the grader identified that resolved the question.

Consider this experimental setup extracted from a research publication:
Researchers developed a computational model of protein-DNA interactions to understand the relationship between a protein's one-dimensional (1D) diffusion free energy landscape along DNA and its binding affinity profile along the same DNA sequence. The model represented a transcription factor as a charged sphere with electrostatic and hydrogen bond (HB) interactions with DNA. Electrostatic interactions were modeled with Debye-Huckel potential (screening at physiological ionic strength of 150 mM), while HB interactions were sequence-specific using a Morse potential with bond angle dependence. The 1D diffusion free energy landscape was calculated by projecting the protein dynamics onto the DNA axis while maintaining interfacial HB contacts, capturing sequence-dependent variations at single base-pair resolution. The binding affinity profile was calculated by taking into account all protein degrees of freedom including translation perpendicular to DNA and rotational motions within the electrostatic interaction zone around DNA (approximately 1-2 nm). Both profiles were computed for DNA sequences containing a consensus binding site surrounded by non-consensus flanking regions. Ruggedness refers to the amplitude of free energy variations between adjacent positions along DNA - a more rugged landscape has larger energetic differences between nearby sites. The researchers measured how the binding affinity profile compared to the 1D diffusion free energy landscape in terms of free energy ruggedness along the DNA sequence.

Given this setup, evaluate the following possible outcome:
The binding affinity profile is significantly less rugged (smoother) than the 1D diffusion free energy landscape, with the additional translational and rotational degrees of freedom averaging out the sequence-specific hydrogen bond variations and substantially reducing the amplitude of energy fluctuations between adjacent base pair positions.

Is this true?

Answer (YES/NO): YES